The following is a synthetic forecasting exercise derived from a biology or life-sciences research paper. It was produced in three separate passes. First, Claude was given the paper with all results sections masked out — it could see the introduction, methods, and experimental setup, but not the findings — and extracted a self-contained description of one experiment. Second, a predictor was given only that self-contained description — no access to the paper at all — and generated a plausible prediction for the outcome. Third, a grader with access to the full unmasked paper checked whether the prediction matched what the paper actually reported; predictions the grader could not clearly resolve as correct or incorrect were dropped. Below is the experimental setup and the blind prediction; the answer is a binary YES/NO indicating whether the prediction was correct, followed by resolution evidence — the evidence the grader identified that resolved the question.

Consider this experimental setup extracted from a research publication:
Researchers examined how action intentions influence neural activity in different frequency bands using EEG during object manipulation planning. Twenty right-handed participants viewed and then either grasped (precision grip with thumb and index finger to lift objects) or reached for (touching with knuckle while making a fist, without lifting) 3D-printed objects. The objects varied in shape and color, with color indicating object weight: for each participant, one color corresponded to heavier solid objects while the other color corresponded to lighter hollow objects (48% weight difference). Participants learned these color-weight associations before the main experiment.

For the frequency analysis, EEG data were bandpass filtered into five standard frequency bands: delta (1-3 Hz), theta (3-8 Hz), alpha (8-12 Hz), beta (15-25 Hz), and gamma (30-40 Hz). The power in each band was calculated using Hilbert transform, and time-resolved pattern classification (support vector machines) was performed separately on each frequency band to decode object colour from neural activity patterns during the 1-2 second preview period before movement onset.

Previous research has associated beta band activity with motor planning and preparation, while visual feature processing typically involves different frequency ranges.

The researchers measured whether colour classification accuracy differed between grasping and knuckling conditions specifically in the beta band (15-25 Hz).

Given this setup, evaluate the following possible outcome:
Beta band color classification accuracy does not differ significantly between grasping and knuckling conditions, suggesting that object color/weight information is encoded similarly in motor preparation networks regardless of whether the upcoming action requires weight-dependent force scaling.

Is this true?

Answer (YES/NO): NO